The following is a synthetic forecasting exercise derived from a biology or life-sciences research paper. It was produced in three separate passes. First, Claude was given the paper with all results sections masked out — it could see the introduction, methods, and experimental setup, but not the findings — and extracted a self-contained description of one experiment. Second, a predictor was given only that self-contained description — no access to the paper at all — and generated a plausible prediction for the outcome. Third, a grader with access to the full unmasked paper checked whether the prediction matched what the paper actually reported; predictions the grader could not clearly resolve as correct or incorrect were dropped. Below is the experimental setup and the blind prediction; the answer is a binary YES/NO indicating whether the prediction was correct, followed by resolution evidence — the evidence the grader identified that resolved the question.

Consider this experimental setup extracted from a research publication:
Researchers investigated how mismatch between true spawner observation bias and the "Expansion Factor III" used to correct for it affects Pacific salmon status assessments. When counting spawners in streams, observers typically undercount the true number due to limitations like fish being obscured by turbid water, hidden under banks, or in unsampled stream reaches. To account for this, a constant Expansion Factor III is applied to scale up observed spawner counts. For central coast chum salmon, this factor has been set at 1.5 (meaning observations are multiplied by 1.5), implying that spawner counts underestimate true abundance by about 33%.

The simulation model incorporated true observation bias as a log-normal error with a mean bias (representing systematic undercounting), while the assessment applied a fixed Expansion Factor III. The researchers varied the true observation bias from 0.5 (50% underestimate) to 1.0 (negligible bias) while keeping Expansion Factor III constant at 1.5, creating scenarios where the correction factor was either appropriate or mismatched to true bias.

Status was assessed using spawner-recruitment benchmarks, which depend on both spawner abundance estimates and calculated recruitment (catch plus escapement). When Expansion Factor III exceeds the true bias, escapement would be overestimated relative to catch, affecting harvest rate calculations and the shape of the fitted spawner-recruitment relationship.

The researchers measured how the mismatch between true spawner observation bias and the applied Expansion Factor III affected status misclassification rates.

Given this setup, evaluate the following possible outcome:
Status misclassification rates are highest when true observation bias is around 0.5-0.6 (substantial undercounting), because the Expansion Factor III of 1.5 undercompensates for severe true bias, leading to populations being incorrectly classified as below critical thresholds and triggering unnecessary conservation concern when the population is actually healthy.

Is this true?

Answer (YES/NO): NO